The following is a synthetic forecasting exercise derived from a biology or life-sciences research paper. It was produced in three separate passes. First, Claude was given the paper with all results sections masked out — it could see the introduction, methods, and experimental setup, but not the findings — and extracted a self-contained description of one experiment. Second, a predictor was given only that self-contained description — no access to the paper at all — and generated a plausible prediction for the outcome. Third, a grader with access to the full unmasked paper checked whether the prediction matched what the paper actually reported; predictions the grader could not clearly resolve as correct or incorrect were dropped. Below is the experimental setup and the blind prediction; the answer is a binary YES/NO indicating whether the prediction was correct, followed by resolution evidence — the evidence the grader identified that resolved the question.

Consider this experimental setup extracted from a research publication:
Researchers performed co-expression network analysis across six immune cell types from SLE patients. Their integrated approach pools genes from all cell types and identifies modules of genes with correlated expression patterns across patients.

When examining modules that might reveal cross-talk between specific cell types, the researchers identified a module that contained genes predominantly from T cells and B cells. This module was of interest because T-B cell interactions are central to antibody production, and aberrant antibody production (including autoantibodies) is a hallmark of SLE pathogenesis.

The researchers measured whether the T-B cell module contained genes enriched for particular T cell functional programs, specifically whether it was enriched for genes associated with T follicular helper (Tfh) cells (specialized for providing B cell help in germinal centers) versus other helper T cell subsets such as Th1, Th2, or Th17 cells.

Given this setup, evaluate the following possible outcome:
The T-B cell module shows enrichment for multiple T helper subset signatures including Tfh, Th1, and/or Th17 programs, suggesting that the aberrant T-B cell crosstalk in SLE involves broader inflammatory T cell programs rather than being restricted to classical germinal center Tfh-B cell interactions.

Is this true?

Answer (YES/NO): NO